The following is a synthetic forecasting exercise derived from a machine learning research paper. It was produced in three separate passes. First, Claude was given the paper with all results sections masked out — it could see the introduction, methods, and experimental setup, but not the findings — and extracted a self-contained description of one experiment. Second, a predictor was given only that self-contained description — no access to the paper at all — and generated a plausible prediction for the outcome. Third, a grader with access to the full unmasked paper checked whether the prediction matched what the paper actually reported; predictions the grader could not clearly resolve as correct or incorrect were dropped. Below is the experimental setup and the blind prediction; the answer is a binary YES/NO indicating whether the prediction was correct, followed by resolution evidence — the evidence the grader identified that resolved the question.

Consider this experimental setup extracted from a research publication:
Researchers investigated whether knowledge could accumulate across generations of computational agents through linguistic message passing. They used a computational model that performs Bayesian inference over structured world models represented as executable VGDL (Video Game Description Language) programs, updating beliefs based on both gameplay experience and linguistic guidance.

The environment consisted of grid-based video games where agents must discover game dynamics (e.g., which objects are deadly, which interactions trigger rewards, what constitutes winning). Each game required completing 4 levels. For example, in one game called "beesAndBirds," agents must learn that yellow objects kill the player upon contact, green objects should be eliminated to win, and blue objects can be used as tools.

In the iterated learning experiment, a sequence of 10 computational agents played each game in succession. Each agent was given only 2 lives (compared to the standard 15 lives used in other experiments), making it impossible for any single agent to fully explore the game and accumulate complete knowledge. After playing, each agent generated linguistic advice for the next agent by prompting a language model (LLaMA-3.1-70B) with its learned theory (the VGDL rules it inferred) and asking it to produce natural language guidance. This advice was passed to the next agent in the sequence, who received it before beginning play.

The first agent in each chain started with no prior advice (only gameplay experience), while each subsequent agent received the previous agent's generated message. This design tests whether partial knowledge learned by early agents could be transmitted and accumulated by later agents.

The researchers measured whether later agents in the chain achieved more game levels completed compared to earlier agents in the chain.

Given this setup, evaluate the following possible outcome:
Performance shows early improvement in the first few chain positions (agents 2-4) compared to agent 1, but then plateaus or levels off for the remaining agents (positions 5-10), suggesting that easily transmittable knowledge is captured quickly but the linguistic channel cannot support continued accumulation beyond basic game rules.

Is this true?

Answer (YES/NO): NO